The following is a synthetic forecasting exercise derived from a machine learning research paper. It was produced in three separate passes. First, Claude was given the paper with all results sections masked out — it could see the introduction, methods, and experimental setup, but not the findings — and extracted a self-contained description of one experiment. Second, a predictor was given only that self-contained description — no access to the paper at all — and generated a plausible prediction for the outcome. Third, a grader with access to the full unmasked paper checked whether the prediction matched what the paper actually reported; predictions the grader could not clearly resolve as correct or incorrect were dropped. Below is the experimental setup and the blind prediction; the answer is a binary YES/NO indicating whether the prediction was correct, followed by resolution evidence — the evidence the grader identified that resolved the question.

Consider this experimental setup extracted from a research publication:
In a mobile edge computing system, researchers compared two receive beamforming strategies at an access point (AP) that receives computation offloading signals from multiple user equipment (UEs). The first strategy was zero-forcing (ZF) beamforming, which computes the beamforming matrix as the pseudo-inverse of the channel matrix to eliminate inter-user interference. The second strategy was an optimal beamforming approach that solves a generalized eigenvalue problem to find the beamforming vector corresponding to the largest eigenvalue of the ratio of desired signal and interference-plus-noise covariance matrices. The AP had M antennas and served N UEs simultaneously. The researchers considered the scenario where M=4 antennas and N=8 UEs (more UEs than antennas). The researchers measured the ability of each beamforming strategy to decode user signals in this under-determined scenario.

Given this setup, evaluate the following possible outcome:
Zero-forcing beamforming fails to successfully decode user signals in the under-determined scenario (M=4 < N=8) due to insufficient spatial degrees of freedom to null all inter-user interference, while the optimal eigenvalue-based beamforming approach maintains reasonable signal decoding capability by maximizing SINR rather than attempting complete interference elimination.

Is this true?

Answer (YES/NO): YES